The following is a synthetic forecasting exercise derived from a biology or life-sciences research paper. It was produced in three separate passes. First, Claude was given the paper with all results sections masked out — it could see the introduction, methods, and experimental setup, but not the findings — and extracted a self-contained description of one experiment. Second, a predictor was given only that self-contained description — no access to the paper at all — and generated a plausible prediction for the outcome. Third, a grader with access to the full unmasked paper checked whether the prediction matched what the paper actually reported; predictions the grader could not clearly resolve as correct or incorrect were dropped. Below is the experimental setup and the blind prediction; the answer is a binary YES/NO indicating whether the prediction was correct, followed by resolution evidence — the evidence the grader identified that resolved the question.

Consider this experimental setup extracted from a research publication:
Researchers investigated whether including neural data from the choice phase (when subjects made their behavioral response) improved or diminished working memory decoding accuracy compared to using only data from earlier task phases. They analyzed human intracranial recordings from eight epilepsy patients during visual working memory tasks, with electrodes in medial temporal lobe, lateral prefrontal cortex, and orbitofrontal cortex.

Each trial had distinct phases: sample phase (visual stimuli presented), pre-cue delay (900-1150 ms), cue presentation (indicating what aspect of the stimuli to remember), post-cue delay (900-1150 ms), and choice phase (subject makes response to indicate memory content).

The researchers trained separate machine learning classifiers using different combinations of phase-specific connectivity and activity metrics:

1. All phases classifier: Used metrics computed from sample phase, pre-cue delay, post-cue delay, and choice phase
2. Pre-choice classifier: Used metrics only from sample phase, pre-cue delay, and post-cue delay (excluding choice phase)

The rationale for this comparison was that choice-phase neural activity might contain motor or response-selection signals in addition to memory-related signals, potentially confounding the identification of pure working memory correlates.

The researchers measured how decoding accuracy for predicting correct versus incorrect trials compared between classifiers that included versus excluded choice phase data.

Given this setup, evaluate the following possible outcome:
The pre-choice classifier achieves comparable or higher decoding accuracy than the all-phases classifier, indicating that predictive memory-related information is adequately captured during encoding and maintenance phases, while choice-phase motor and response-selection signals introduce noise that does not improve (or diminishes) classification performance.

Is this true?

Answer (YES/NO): YES